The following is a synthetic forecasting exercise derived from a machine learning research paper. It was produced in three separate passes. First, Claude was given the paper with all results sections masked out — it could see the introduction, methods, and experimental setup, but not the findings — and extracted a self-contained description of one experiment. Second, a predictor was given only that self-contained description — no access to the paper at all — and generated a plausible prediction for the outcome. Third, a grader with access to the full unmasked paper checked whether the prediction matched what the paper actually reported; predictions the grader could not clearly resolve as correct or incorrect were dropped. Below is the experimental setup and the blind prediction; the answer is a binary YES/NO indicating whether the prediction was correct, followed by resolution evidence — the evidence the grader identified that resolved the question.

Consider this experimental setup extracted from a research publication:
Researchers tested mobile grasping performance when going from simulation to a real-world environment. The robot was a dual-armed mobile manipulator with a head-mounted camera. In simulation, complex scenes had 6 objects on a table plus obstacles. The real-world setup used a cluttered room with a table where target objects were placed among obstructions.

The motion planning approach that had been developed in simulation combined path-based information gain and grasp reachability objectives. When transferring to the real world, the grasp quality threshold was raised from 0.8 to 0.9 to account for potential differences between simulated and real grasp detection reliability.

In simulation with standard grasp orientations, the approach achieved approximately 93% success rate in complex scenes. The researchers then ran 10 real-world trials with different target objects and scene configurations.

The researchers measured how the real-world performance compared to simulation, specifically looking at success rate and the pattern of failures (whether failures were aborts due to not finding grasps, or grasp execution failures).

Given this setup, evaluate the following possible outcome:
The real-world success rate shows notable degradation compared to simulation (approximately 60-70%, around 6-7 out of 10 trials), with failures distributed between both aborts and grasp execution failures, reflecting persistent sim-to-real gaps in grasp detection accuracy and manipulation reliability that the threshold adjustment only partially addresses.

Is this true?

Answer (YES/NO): NO